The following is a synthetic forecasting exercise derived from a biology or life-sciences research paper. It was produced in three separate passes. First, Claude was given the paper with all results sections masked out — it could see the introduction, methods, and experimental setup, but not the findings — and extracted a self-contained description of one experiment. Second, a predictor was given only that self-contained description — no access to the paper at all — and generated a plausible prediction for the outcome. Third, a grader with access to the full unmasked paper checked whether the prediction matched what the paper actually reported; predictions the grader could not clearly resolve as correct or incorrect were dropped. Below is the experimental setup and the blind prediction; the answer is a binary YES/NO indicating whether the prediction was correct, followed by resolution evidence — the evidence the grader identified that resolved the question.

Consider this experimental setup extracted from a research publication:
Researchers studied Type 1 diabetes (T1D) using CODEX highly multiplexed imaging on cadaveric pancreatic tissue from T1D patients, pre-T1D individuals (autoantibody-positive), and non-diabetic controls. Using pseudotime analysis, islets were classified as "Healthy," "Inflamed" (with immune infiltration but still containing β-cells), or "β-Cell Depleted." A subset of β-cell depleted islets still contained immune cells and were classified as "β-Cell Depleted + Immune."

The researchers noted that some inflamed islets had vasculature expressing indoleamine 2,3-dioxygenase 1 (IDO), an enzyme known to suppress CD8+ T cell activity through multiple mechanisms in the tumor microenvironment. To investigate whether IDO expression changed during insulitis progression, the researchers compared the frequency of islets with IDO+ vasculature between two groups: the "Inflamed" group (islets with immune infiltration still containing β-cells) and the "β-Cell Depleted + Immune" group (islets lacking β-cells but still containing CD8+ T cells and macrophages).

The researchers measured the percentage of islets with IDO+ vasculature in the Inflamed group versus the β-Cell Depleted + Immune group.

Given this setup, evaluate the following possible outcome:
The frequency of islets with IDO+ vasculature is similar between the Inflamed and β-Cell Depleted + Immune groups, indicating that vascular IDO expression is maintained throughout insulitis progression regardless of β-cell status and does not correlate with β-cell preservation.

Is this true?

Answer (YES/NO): NO